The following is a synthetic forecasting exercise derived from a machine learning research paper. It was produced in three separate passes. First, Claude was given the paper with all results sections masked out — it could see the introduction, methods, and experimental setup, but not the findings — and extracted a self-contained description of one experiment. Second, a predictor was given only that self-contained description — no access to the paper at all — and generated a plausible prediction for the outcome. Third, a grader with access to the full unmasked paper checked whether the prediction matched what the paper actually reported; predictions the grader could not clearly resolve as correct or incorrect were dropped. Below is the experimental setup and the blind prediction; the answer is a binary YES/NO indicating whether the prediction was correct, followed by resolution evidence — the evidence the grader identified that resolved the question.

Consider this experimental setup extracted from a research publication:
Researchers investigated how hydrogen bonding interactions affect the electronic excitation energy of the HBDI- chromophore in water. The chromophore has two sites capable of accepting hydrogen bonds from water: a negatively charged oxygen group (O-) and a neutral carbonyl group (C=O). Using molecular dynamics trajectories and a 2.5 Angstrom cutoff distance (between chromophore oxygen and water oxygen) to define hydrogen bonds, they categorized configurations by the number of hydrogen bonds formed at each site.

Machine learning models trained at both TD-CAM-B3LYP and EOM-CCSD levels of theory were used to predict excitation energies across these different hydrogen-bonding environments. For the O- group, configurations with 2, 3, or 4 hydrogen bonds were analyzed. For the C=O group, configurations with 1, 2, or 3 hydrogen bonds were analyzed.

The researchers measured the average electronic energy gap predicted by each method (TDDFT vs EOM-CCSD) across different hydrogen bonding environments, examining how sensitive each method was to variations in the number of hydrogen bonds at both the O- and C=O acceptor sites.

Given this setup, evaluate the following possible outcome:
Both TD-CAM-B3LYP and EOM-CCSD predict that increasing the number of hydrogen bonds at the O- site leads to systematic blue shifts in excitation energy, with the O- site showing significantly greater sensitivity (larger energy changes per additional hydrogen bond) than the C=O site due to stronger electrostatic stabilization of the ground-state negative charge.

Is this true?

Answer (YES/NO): NO